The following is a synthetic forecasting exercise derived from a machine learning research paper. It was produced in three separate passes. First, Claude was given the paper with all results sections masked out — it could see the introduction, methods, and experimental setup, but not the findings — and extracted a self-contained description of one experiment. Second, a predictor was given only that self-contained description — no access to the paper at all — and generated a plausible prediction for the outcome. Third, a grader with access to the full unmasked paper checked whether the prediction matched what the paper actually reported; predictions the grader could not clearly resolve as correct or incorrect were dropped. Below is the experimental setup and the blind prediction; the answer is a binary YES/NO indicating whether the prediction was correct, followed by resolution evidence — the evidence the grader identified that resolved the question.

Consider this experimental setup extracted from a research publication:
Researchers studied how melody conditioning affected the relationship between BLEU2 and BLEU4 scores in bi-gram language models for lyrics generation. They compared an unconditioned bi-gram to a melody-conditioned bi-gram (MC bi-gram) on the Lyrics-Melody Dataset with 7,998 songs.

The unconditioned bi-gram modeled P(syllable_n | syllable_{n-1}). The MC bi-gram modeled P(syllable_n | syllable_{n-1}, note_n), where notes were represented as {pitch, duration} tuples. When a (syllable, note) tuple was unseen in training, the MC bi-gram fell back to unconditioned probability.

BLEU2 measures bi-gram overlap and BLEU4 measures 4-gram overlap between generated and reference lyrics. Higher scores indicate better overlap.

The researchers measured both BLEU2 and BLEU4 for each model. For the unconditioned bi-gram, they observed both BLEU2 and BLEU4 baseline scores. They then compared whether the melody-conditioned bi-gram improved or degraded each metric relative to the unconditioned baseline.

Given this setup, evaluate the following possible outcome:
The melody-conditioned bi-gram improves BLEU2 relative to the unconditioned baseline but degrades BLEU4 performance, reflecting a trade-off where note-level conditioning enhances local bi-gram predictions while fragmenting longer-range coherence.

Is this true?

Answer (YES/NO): YES